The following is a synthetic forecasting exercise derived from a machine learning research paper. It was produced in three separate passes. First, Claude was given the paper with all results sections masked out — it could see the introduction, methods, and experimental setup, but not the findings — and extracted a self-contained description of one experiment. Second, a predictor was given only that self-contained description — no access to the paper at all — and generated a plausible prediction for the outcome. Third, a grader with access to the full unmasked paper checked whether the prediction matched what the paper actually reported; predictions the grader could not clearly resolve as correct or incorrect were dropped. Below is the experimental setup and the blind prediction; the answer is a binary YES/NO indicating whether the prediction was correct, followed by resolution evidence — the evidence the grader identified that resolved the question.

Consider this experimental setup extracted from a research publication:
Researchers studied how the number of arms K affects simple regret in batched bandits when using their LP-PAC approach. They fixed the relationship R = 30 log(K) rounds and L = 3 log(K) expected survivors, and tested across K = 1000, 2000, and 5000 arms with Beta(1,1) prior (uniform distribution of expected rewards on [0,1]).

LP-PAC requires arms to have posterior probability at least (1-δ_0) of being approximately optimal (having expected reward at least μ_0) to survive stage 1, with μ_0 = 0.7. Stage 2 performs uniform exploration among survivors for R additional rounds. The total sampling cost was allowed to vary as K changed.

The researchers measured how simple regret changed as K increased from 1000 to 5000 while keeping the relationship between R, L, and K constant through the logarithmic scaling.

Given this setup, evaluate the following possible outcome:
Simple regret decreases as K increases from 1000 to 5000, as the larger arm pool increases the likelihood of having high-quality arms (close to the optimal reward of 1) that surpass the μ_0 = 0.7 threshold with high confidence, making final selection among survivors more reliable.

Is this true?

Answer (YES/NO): NO